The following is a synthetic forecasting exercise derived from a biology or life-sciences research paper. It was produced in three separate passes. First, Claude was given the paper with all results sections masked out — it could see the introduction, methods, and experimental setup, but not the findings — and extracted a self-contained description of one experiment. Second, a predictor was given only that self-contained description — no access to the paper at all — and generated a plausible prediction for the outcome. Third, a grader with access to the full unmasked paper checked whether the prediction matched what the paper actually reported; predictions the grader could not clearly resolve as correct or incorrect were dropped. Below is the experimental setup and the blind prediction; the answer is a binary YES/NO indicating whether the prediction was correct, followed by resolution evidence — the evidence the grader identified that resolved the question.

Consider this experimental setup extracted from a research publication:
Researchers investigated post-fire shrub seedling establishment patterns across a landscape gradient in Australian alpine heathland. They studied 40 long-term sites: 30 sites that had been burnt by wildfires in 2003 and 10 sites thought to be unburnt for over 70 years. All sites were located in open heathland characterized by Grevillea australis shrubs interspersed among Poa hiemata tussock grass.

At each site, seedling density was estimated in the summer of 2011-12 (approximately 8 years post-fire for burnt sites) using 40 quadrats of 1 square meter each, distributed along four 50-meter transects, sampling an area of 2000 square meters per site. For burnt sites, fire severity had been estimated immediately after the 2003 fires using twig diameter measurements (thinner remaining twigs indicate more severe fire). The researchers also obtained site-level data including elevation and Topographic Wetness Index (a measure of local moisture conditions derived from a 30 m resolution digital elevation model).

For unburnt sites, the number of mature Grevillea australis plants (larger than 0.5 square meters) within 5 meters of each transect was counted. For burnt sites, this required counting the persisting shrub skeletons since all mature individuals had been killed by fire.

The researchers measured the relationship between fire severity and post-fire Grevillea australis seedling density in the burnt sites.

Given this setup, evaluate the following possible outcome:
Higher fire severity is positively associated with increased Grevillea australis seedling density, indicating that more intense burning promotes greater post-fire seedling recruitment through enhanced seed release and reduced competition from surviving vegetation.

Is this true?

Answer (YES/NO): YES